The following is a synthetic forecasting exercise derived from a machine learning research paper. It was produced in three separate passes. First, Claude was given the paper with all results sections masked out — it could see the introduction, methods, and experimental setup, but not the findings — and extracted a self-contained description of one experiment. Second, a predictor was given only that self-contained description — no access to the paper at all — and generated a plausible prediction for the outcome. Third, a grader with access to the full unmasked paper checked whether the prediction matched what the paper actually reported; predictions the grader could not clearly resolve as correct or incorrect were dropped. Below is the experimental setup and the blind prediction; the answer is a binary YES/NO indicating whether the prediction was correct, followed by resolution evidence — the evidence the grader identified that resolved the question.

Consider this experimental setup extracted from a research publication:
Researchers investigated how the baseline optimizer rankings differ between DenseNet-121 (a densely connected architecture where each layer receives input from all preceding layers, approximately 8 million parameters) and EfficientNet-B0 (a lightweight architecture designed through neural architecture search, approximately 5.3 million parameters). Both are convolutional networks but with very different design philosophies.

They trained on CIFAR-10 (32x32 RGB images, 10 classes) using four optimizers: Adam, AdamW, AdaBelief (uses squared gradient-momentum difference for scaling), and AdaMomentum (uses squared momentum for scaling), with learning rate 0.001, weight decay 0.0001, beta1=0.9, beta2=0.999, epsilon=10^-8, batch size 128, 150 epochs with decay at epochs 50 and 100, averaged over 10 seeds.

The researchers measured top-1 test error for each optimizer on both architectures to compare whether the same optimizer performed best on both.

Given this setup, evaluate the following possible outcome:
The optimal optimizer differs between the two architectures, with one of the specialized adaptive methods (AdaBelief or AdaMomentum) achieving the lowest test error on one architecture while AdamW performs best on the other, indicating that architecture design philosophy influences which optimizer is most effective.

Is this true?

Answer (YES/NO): NO